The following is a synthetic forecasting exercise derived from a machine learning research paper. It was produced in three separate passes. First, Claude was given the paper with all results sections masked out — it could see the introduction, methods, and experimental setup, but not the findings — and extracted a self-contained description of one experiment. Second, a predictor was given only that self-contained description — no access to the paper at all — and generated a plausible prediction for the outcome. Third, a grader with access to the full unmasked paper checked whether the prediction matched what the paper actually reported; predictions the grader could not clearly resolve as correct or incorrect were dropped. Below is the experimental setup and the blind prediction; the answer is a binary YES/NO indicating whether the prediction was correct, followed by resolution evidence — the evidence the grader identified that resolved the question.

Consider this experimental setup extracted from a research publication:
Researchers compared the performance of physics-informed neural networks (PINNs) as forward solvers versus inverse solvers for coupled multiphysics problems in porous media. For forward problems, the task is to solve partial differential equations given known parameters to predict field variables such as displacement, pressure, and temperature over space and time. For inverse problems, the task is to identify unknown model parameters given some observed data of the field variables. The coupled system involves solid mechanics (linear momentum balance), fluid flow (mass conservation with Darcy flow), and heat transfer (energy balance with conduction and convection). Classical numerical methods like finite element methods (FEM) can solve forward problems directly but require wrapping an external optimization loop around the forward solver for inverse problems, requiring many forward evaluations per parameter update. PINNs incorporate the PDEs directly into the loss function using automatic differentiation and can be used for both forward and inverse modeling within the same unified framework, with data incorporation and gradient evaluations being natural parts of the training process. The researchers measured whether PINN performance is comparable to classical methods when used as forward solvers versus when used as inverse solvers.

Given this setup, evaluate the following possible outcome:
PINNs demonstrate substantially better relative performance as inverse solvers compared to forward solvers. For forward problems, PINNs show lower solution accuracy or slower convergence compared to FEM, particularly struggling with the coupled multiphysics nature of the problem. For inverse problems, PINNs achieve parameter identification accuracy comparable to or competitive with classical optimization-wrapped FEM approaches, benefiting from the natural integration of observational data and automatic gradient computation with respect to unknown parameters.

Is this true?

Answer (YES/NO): YES